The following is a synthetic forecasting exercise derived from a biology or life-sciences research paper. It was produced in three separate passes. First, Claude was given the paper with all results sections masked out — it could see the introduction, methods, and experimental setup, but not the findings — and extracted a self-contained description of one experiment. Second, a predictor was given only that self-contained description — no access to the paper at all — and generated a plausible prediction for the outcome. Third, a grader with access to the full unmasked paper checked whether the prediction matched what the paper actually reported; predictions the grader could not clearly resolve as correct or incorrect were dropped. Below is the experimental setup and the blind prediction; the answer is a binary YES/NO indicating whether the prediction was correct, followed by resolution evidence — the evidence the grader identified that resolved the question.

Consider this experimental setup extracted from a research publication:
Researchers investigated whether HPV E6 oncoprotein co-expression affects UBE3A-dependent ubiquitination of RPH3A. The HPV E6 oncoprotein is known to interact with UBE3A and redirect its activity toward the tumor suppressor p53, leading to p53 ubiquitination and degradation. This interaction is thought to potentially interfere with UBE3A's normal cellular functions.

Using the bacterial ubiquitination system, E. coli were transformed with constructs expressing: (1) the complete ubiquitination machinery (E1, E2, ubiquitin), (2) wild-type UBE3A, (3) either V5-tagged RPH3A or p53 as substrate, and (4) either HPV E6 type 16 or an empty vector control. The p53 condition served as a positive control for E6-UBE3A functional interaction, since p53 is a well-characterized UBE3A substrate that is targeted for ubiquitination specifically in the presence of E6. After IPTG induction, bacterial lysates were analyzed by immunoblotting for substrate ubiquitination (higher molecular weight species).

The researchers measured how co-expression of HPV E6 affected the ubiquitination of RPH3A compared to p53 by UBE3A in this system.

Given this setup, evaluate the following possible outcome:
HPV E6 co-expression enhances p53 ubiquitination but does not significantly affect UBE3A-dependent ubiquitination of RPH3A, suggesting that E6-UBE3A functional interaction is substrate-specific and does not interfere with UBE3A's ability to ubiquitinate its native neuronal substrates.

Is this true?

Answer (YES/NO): YES